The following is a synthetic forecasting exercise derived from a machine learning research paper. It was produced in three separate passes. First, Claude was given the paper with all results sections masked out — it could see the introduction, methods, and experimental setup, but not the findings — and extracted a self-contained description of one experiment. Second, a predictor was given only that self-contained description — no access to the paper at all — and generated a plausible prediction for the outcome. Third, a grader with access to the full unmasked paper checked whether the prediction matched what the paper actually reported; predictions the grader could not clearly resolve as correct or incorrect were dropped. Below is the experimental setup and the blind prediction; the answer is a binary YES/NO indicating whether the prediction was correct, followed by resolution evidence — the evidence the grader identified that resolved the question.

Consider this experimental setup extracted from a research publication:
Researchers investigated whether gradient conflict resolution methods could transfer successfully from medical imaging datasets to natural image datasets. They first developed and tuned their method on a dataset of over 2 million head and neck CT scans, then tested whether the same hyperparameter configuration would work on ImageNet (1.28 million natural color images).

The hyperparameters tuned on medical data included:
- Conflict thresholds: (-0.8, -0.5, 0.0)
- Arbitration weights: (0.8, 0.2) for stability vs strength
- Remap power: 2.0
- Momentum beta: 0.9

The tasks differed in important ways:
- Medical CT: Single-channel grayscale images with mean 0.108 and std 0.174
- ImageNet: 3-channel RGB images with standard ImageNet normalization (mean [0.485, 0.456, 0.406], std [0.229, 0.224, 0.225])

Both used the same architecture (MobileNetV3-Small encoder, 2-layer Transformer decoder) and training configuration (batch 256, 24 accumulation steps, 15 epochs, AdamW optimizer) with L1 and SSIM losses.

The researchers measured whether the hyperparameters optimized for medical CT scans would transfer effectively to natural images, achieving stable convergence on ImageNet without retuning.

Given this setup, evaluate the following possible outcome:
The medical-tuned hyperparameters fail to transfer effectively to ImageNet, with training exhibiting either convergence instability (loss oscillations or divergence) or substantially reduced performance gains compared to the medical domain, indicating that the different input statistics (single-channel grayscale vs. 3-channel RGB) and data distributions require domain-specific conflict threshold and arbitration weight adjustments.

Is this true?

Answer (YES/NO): NO